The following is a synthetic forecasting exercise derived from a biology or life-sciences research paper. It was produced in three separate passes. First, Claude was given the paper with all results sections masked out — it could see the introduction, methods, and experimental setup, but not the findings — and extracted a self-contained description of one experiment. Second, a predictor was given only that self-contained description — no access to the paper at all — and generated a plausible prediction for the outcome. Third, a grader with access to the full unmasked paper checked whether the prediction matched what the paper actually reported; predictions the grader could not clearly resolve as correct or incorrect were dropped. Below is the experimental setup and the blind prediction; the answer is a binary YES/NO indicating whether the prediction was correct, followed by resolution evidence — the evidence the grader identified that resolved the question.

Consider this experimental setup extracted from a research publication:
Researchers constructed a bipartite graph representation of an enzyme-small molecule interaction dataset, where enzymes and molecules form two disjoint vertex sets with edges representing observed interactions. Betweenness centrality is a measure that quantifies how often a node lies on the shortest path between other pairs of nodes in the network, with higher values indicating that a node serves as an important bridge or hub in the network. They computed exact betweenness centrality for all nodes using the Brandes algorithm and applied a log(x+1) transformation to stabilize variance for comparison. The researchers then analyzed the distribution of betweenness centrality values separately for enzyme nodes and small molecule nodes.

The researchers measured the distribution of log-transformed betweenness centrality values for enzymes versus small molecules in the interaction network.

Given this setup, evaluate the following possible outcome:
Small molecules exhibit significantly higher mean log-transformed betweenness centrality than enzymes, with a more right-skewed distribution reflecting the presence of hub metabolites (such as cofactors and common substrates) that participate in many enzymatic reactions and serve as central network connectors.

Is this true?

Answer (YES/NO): NO